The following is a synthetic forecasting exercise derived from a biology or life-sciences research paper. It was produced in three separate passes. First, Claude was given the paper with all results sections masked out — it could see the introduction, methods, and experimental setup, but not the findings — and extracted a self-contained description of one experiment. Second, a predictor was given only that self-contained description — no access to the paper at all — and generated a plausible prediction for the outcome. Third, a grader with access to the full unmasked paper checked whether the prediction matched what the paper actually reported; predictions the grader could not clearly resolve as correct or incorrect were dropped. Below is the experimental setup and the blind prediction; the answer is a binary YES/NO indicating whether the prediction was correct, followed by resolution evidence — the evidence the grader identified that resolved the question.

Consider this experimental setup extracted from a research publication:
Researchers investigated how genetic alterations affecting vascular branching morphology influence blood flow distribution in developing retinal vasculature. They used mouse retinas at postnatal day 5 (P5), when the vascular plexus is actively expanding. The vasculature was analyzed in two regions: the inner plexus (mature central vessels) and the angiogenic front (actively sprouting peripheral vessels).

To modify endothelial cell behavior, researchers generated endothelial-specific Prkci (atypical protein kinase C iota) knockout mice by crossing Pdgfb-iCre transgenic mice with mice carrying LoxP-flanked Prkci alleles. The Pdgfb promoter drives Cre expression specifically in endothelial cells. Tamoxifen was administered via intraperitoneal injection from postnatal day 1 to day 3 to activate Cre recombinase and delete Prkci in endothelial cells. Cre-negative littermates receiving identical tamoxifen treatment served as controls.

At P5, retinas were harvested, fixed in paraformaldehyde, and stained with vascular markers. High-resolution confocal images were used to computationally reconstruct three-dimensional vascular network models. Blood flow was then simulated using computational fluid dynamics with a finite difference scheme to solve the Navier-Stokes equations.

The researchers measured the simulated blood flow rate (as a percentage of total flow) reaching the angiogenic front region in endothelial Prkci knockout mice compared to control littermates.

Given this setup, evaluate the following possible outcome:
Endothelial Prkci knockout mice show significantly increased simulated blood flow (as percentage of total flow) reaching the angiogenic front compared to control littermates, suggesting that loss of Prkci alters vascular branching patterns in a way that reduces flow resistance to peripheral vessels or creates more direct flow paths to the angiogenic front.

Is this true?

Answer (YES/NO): YES